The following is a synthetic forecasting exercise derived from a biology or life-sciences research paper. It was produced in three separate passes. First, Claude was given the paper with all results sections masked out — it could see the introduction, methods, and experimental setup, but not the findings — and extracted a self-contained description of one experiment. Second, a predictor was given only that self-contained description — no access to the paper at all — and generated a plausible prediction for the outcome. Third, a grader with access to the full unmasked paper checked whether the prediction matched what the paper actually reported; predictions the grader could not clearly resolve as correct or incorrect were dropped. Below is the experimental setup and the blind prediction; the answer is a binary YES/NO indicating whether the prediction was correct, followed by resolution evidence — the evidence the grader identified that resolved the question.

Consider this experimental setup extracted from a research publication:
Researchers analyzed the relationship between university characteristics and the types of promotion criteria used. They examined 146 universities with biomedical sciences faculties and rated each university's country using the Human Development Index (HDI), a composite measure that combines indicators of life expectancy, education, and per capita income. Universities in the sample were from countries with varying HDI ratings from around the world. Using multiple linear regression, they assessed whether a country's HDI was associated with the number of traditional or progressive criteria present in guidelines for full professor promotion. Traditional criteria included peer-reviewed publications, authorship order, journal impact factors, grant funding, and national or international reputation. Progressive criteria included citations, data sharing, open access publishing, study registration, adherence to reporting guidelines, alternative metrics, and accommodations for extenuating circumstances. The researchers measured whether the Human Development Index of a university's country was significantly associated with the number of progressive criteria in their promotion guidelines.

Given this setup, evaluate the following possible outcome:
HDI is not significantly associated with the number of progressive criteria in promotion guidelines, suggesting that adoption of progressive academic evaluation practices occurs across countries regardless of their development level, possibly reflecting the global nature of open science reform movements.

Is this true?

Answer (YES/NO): YES